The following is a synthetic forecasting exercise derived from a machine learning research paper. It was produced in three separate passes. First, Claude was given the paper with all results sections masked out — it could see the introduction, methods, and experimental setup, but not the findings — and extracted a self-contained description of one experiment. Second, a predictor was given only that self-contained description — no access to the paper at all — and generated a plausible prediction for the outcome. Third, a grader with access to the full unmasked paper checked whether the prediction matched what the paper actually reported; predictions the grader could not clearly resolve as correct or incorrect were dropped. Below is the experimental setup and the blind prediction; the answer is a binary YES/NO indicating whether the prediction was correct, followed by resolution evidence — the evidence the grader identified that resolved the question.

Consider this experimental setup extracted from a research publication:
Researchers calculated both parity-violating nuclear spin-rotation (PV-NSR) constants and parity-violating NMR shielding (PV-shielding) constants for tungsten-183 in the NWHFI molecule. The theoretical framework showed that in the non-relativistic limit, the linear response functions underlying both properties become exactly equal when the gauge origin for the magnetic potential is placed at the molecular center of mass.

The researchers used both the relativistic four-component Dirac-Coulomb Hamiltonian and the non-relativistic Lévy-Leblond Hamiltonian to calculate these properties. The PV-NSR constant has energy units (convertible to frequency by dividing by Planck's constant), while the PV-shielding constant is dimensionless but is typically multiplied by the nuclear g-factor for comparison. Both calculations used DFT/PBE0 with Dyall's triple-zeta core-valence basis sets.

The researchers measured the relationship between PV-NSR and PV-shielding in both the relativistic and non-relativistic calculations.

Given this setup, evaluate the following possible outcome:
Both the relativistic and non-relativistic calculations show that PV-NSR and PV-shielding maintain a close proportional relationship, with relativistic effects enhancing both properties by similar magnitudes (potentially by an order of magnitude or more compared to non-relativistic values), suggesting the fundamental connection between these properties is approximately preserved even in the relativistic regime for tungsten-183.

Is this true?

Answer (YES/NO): YES